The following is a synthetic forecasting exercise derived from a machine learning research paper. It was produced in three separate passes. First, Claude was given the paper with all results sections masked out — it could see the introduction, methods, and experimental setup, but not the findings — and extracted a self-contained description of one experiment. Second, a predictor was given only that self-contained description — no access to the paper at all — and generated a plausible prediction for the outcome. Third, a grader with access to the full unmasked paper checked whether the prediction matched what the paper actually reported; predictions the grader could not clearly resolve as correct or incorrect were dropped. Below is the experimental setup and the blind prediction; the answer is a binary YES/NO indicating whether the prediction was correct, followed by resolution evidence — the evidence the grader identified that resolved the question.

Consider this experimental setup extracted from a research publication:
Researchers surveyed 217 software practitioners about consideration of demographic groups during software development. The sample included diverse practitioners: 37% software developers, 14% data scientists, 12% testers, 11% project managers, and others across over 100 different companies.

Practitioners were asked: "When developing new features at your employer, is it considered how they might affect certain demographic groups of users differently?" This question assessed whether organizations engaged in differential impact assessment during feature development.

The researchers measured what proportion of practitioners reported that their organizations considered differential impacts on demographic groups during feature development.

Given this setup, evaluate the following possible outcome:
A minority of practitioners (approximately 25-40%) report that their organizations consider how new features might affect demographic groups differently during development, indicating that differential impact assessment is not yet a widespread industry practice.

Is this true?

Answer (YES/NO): NO